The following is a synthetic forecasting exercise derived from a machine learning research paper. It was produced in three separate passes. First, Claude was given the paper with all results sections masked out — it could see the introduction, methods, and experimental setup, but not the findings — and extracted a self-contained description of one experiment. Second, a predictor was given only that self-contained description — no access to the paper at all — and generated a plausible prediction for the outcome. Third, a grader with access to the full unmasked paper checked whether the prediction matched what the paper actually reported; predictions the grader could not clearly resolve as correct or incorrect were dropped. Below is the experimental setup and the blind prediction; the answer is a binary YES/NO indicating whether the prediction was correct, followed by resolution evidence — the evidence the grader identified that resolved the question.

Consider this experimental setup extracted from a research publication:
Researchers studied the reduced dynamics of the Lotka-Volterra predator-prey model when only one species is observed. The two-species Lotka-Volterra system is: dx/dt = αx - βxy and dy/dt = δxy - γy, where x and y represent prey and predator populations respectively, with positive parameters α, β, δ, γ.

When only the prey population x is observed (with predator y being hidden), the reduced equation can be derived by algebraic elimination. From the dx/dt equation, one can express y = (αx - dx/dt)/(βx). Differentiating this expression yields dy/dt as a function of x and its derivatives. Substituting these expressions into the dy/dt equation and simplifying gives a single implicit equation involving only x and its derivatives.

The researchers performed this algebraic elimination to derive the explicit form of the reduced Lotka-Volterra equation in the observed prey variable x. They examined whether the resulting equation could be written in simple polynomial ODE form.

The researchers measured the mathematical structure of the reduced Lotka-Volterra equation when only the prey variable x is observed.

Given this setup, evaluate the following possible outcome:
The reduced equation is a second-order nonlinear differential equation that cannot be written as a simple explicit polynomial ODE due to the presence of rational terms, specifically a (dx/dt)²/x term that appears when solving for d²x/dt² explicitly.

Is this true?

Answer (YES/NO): YES